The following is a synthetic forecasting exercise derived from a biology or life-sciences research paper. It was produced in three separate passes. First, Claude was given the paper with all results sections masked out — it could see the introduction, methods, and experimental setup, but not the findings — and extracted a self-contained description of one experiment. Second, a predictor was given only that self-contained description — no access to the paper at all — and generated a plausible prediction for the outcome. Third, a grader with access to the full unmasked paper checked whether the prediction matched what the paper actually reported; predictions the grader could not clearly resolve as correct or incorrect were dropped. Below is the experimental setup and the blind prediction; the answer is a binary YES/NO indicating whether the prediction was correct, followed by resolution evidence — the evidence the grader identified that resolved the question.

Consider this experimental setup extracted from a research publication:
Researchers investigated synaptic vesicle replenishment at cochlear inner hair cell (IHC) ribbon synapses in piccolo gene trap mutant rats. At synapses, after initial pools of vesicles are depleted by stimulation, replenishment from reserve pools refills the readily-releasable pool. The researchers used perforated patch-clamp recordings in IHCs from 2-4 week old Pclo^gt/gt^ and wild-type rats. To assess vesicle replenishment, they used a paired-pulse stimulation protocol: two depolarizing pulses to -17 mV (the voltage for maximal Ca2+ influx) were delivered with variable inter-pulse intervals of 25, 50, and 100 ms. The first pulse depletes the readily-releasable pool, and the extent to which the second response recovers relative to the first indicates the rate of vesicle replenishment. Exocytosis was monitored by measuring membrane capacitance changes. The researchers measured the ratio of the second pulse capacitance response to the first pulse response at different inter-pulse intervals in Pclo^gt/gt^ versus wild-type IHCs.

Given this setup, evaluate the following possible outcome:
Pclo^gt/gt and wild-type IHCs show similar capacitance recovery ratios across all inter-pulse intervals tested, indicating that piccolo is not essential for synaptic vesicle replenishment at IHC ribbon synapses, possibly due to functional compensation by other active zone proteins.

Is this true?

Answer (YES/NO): YES